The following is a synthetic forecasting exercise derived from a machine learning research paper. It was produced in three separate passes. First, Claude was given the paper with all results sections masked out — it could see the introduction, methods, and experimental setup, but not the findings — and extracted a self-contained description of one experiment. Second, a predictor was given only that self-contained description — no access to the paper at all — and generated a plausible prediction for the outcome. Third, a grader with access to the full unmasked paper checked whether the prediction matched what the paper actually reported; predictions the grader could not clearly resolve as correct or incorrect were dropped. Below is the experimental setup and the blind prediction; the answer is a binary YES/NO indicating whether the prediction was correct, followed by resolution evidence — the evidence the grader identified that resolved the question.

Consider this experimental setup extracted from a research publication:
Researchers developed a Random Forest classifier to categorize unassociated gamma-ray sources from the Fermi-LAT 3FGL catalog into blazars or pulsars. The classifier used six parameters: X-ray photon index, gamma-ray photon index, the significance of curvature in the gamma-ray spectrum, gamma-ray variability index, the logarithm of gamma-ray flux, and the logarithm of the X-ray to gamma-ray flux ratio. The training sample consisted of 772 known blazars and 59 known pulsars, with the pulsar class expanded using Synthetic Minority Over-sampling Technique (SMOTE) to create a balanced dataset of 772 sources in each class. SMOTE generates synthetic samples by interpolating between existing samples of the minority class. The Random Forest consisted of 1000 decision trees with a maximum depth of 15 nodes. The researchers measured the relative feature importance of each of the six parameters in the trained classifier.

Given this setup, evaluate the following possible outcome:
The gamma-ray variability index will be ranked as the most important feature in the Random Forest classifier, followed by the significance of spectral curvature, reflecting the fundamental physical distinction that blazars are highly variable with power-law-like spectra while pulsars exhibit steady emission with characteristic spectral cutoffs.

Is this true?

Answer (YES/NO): NO